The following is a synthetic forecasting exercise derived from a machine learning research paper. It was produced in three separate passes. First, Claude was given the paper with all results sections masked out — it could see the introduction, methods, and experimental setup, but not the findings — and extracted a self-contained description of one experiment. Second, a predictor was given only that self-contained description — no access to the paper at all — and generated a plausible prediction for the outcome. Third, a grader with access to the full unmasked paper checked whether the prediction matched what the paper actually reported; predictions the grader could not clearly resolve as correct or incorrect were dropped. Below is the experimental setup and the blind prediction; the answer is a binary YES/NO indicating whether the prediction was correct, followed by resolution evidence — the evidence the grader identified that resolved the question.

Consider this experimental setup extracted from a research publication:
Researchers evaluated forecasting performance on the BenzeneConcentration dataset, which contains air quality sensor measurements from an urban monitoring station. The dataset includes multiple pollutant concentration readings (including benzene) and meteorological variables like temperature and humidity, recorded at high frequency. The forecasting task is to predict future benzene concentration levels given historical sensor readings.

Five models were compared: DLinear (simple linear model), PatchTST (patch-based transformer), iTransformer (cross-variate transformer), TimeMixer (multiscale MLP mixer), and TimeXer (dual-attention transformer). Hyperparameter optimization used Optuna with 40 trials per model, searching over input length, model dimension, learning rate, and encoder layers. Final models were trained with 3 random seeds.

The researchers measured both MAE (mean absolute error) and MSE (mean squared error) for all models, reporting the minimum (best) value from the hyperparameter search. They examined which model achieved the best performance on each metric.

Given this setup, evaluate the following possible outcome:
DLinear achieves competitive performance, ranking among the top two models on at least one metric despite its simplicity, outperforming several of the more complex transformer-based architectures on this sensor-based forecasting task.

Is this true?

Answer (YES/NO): YES